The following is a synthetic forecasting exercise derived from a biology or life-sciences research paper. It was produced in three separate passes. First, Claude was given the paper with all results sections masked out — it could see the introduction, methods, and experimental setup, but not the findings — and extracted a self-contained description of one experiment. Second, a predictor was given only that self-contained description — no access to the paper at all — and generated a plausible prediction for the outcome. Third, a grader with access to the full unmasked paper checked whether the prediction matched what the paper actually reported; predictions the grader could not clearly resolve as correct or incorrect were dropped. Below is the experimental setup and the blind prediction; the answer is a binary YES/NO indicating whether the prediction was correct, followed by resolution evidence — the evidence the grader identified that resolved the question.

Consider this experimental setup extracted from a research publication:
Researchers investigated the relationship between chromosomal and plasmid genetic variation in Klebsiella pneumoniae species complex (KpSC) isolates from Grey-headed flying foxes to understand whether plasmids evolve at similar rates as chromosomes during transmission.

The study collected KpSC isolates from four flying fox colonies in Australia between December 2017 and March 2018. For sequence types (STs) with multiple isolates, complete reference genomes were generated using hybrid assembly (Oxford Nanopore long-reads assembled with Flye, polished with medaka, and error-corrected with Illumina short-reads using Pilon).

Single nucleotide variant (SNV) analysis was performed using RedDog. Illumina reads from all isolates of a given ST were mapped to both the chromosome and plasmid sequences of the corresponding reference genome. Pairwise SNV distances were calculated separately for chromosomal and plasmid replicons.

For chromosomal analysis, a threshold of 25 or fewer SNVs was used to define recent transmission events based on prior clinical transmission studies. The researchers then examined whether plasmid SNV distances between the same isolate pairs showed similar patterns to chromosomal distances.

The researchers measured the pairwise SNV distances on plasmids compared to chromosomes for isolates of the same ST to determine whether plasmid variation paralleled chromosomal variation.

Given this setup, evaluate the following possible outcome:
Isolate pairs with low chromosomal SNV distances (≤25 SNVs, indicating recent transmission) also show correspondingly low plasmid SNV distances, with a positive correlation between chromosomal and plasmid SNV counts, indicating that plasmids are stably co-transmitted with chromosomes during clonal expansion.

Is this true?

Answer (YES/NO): NO